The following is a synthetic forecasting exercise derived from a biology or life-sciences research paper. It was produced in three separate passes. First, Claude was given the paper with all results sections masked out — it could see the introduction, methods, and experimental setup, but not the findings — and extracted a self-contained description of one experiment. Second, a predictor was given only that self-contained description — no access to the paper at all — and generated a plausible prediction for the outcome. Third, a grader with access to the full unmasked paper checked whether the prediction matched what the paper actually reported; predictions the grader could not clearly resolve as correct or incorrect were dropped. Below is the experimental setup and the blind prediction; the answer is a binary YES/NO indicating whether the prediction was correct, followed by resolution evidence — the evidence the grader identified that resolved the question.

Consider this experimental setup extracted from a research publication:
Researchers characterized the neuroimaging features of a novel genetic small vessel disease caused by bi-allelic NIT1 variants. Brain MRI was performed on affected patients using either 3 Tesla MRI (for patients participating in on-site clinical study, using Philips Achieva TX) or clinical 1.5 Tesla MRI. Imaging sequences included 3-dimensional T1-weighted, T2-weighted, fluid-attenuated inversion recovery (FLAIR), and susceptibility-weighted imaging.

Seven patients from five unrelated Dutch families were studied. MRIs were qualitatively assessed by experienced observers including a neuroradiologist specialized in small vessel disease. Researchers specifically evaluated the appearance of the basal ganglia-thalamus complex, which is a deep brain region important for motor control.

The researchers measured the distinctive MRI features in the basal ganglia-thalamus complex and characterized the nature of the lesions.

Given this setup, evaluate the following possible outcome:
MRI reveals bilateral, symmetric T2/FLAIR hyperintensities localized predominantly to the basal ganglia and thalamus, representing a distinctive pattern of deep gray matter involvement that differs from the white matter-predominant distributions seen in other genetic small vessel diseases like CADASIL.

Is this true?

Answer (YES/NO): NO